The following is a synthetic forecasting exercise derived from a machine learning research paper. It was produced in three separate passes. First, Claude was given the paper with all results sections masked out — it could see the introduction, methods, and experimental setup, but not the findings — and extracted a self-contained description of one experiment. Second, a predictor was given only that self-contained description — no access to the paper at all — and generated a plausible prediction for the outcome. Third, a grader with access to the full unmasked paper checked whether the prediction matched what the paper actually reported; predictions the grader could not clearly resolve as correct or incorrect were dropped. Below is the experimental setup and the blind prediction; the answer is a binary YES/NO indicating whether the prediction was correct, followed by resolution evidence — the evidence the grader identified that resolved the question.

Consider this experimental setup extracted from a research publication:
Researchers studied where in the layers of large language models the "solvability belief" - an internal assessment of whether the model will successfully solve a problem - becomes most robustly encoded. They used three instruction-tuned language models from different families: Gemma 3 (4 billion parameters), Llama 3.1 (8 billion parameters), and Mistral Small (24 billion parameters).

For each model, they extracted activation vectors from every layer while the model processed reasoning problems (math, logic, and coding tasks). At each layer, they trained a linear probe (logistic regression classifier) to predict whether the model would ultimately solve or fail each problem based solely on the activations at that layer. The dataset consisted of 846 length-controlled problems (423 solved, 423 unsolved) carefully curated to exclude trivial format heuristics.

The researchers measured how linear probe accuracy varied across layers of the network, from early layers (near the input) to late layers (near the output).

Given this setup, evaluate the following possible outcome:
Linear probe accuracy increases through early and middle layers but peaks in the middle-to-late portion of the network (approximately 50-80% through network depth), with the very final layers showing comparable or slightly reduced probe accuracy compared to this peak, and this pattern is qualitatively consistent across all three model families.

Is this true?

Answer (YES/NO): YES